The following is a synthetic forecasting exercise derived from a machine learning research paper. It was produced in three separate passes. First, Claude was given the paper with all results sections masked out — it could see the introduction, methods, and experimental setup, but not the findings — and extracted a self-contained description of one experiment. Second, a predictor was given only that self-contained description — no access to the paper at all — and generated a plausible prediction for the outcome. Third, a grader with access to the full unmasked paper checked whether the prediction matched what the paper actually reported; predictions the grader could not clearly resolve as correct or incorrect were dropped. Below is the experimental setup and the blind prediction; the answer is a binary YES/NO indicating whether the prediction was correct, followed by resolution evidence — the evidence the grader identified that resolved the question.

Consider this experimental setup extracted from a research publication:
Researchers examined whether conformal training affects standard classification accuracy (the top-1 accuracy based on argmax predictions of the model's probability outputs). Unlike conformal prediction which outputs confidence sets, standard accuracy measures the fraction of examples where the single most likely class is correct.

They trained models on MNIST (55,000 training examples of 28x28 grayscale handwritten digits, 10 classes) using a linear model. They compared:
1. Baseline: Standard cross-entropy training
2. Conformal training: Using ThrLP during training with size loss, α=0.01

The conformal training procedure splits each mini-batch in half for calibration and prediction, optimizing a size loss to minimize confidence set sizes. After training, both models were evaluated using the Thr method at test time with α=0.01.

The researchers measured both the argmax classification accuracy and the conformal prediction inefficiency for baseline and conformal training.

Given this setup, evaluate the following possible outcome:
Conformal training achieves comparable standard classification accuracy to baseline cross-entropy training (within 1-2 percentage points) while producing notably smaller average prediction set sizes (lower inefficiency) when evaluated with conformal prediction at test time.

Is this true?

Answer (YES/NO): NO